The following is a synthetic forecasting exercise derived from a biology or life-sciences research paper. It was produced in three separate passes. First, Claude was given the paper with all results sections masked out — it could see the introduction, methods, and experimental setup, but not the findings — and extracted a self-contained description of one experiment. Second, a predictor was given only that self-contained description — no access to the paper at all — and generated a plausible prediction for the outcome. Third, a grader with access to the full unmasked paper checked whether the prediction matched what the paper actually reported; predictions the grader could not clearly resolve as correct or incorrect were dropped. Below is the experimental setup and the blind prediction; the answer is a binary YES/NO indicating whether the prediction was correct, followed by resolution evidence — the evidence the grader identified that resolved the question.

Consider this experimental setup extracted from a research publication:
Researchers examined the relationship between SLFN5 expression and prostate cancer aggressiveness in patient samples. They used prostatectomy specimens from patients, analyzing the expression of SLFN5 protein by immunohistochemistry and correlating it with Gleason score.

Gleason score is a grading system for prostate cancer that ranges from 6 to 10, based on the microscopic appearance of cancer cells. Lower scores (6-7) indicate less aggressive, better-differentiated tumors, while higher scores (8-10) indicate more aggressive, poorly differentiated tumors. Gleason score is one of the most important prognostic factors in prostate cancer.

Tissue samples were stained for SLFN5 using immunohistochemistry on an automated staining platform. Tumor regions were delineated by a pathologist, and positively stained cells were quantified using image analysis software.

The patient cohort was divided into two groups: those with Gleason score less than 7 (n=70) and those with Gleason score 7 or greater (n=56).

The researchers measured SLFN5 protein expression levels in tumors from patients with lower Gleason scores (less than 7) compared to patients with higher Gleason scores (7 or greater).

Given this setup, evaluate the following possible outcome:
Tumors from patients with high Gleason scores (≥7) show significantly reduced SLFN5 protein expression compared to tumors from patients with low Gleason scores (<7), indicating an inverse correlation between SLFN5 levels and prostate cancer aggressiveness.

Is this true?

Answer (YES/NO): NO